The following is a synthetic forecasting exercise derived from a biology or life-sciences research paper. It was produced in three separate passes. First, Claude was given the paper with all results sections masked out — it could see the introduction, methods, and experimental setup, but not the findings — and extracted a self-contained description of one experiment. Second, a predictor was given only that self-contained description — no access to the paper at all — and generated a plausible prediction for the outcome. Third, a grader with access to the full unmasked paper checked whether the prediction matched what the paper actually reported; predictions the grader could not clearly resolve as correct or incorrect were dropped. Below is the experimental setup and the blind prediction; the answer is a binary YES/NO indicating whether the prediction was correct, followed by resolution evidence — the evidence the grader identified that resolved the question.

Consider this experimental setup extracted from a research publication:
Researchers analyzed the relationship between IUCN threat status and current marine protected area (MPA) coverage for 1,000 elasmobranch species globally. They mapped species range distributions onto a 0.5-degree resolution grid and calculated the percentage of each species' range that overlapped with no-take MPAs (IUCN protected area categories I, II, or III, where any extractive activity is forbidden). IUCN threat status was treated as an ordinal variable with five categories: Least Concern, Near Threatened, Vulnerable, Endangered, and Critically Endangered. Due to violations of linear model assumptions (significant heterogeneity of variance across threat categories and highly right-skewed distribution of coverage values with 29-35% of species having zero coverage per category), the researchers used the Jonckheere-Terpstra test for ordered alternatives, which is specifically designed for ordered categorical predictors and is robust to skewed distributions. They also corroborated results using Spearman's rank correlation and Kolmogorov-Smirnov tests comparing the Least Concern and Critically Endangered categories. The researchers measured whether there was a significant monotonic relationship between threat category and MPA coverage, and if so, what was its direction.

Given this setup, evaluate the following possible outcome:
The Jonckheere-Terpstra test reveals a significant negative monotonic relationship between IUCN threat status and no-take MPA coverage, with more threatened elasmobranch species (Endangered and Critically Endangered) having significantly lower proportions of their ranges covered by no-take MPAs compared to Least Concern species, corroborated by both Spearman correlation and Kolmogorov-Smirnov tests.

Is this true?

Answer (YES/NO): YES